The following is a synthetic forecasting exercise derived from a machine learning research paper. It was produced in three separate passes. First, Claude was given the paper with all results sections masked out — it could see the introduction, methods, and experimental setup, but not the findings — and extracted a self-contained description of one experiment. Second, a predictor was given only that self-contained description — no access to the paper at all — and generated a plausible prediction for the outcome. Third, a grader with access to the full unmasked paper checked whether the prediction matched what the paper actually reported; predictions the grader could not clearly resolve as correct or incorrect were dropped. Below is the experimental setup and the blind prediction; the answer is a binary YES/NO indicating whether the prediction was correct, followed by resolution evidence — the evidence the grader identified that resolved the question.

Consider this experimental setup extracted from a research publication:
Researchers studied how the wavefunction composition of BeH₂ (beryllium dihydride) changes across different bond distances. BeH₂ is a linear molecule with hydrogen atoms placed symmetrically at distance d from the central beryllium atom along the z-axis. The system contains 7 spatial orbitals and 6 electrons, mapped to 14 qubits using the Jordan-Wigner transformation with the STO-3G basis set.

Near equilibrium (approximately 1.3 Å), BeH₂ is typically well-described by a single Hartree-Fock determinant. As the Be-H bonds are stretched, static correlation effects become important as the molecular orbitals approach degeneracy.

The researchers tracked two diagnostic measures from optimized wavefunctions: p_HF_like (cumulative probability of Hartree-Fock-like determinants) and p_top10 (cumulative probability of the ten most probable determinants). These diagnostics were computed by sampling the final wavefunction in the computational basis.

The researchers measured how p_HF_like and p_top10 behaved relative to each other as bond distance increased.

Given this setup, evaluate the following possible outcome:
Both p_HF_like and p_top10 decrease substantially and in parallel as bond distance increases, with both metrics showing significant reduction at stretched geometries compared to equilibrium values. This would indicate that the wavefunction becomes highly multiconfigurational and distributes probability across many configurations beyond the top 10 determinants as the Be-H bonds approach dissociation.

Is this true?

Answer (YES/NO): NO